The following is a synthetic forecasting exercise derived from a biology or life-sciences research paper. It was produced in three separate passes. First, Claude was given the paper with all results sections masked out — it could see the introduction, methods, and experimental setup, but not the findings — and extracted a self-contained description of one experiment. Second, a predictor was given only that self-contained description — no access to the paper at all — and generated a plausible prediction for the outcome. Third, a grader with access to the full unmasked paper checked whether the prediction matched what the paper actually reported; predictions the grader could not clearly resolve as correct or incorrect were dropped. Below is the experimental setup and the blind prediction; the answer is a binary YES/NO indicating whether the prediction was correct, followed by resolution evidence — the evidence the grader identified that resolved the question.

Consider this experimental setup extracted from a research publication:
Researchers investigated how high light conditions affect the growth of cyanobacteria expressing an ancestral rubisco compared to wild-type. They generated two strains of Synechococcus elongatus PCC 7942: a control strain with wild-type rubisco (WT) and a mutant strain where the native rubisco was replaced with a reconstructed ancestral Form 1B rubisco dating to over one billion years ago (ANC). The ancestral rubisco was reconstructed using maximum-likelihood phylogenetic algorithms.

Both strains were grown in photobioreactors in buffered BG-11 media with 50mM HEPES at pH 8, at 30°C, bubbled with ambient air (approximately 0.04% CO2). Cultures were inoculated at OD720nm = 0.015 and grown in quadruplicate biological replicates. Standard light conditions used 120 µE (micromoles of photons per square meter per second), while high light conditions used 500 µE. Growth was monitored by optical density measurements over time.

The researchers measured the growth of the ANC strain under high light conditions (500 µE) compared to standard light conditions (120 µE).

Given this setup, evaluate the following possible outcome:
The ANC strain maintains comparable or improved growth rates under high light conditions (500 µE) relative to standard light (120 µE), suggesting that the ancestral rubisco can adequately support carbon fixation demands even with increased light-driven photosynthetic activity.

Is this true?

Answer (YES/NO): NO